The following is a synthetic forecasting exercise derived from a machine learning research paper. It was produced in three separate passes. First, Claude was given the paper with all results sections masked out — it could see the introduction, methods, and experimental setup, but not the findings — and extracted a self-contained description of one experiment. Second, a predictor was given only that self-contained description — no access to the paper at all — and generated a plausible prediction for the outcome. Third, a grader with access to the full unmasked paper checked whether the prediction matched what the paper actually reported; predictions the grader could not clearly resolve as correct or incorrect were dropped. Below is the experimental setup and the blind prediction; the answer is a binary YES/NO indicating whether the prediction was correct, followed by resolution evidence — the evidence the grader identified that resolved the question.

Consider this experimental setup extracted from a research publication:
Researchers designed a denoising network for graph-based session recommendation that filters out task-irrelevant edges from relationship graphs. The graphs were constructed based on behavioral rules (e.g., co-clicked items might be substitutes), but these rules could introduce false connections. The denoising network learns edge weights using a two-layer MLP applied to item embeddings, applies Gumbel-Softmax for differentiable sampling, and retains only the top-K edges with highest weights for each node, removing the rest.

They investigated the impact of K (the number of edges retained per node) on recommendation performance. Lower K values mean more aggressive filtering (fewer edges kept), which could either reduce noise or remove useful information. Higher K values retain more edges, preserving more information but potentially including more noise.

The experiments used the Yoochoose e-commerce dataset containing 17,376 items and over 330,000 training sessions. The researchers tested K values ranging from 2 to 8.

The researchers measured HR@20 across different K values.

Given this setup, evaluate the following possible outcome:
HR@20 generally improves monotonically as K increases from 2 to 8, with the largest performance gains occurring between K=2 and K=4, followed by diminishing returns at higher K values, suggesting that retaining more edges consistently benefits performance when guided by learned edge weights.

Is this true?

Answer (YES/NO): NO